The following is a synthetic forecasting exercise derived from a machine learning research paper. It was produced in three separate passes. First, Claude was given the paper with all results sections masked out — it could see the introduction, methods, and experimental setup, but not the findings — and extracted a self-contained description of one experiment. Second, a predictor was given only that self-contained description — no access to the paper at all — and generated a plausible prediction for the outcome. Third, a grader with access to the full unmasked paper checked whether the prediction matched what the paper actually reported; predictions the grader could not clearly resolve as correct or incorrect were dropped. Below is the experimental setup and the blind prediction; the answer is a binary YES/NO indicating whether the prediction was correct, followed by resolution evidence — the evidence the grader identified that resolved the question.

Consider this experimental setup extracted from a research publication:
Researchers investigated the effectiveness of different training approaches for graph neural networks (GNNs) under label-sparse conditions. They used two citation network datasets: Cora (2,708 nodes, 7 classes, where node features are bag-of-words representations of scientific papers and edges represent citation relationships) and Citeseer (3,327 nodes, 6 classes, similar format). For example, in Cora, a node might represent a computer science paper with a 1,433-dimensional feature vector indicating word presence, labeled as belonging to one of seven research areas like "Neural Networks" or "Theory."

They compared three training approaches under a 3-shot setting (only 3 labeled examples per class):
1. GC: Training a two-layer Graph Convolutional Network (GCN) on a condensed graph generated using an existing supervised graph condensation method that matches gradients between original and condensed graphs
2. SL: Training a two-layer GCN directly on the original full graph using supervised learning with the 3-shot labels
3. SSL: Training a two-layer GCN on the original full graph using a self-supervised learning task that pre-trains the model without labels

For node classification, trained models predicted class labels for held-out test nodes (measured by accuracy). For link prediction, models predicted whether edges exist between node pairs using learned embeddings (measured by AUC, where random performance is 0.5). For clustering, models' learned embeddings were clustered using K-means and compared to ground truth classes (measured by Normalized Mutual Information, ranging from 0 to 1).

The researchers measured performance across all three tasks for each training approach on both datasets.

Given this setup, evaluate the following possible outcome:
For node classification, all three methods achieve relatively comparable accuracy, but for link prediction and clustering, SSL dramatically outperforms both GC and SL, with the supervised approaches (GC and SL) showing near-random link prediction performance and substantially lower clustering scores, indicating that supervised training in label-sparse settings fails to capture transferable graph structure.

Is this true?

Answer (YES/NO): NO